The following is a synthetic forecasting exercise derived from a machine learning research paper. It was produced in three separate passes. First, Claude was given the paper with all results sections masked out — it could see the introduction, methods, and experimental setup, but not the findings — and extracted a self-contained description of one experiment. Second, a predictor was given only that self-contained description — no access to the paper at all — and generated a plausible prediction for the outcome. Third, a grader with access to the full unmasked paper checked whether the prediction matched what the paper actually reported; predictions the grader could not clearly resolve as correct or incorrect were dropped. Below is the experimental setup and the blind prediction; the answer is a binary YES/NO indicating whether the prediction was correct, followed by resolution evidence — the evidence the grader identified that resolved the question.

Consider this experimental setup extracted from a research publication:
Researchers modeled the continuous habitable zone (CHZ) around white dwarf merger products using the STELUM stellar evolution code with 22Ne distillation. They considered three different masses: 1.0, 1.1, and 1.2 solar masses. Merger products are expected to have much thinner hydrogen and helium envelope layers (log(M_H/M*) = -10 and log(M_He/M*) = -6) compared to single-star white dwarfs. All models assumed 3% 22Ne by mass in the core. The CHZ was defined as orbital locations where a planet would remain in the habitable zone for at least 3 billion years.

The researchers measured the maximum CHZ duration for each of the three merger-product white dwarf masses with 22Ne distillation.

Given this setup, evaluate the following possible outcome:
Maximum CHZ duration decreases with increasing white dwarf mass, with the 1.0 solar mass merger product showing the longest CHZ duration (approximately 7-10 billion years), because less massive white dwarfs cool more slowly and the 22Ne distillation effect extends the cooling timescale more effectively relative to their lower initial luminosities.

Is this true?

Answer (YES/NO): NO